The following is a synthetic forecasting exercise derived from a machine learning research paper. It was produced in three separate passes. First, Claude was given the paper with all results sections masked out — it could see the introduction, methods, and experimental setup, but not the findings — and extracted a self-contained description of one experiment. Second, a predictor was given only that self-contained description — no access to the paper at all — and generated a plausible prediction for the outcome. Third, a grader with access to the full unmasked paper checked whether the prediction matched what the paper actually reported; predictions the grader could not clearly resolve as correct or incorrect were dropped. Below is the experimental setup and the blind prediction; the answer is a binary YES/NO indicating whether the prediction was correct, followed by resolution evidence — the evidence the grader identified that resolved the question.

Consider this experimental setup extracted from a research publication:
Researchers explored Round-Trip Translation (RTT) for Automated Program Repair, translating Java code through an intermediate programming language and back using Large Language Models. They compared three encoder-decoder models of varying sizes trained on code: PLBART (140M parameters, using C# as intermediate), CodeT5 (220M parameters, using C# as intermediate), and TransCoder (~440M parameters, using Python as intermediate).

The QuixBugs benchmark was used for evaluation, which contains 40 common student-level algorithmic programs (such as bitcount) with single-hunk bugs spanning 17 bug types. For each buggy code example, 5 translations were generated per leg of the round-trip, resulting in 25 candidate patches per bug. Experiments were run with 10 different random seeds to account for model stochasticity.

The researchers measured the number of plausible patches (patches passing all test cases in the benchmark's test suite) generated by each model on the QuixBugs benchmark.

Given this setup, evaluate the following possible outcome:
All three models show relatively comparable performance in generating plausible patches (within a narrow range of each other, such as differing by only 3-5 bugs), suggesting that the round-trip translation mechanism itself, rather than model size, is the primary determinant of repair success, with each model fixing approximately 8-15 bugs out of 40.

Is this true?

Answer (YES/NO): NO